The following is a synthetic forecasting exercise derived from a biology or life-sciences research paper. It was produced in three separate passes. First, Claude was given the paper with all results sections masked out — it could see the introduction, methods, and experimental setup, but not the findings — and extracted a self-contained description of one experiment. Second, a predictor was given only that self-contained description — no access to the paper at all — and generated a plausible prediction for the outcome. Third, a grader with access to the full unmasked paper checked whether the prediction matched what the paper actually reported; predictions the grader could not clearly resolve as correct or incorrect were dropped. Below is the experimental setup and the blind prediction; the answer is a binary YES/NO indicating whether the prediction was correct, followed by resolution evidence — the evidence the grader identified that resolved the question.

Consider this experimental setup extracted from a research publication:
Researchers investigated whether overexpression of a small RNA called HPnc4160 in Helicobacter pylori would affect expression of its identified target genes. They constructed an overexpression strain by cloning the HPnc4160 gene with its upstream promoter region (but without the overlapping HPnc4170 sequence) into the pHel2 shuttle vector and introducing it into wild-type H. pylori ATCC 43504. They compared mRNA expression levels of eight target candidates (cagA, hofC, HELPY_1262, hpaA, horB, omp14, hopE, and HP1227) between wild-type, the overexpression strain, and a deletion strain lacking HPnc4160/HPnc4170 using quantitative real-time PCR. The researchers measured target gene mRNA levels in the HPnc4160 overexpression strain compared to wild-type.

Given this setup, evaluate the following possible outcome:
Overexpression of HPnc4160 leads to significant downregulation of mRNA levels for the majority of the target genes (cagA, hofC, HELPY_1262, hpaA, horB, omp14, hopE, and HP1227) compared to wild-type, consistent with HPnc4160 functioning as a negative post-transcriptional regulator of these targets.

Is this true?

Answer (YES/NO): YES